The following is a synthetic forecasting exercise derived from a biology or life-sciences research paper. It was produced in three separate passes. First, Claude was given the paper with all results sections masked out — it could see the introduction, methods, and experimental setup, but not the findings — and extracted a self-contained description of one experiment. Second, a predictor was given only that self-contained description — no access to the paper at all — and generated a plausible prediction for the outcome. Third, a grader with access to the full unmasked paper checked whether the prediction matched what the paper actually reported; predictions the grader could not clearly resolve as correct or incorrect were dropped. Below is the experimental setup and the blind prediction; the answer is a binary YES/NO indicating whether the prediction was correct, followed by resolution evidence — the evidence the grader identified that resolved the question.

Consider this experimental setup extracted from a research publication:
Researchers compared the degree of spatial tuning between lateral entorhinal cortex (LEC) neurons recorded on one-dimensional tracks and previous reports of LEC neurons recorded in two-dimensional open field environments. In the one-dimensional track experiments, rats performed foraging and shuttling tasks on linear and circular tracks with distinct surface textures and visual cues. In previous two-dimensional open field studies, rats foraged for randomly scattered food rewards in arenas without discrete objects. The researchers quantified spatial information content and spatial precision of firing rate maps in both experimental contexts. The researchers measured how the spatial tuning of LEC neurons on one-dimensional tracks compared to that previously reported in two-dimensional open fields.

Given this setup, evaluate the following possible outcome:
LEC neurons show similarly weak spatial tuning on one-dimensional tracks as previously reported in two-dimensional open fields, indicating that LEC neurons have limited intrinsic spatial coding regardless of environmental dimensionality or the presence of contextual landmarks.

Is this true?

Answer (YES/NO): NO